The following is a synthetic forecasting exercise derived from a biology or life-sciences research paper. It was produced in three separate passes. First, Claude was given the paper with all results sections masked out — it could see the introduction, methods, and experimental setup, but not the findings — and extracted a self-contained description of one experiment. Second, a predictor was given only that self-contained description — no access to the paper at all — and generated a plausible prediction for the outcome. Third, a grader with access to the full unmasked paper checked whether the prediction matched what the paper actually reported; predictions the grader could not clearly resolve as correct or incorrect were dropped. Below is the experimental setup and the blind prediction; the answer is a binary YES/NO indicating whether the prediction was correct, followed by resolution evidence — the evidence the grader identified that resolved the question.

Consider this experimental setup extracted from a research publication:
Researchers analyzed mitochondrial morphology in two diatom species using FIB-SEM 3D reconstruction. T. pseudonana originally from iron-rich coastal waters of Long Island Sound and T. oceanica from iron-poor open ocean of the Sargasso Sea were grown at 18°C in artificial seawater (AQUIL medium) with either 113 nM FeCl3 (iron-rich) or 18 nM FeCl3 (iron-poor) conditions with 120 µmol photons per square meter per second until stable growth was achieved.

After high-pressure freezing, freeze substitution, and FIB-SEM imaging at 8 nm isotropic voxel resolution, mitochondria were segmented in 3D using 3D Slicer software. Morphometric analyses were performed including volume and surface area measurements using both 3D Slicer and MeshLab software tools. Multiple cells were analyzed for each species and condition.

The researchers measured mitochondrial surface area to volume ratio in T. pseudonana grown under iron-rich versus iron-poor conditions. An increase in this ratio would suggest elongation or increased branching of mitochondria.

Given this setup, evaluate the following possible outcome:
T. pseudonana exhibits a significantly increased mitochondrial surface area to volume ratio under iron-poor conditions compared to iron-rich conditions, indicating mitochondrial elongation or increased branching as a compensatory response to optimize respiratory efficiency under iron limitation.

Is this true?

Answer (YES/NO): NO